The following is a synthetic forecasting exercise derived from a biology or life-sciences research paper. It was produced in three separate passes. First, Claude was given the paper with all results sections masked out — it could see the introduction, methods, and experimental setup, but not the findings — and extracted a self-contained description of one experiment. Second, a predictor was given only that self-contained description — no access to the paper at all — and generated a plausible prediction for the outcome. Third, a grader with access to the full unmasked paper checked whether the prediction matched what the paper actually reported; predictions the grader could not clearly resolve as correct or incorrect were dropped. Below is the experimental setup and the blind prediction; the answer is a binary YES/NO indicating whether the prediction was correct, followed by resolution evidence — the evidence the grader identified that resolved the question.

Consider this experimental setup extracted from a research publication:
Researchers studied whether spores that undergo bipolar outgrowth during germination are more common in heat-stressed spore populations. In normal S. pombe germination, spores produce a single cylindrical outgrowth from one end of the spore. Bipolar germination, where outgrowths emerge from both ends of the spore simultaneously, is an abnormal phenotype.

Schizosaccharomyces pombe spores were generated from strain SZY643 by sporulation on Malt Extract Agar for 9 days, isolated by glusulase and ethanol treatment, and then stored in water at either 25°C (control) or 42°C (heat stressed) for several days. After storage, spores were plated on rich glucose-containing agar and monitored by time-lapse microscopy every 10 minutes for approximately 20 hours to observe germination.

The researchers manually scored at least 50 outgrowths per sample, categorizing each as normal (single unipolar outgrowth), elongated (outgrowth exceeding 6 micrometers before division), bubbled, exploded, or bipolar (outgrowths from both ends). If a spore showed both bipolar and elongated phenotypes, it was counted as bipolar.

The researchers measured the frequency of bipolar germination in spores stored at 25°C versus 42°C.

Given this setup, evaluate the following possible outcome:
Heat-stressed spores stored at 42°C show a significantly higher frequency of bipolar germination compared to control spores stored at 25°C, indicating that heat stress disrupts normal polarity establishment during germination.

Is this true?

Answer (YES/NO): YES